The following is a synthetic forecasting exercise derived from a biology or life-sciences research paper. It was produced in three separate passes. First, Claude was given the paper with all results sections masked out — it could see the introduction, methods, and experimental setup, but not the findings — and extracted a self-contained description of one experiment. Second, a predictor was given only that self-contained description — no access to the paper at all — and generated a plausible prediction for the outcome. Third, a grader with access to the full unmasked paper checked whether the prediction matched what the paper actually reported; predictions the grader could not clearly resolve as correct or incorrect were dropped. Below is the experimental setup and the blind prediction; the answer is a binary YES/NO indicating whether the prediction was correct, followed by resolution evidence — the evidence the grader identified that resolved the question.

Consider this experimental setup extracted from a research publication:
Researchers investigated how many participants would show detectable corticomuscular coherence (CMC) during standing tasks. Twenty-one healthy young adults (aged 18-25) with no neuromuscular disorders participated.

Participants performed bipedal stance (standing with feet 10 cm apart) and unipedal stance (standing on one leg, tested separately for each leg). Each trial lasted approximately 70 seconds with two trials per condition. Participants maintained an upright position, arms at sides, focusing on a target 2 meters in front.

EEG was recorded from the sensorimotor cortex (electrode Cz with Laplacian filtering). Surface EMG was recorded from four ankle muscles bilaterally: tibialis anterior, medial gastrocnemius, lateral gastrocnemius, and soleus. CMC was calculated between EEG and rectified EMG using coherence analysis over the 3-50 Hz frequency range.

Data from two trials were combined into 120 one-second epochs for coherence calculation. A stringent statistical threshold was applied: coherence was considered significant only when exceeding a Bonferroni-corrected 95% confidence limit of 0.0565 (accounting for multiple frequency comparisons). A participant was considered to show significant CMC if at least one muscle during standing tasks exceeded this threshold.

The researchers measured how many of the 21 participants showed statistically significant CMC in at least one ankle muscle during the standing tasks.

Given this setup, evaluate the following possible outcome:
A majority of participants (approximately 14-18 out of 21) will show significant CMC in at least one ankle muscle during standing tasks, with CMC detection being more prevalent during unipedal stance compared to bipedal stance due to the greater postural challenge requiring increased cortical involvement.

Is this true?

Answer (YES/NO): YES